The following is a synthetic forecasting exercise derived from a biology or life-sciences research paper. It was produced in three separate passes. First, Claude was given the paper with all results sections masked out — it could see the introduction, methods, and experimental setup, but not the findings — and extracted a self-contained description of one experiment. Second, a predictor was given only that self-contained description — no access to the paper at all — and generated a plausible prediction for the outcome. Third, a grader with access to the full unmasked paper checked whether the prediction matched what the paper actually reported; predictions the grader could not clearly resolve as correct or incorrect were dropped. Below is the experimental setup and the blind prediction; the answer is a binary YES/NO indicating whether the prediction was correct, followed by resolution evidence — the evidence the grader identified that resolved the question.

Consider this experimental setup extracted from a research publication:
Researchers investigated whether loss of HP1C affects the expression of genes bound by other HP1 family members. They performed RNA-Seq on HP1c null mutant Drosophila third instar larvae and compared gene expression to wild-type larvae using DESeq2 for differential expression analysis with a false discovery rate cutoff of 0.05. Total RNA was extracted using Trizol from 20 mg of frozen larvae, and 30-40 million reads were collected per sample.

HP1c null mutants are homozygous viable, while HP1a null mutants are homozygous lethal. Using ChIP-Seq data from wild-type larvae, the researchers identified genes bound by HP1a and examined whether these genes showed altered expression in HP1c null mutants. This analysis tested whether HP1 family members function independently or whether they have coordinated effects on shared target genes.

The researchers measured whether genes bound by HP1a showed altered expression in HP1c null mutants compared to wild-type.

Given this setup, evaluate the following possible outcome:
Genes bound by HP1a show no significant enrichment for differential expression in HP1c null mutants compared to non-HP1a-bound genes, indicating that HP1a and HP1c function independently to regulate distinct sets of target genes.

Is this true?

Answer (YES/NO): NO